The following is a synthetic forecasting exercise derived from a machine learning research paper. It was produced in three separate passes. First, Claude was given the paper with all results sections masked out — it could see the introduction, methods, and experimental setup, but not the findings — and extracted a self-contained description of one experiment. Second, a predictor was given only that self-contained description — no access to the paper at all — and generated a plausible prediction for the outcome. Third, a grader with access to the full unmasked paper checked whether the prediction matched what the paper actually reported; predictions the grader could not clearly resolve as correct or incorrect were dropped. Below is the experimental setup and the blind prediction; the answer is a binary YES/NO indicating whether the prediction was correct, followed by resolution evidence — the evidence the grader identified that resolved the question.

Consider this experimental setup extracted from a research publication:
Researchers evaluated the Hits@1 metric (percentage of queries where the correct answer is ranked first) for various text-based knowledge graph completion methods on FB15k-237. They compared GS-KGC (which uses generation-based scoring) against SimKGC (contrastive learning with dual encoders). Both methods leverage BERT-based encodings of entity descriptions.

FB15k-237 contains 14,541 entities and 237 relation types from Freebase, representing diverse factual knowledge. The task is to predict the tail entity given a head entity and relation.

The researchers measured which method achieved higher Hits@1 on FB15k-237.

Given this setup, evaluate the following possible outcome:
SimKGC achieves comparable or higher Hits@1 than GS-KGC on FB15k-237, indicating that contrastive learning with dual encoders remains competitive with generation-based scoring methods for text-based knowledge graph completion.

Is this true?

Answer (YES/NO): NO